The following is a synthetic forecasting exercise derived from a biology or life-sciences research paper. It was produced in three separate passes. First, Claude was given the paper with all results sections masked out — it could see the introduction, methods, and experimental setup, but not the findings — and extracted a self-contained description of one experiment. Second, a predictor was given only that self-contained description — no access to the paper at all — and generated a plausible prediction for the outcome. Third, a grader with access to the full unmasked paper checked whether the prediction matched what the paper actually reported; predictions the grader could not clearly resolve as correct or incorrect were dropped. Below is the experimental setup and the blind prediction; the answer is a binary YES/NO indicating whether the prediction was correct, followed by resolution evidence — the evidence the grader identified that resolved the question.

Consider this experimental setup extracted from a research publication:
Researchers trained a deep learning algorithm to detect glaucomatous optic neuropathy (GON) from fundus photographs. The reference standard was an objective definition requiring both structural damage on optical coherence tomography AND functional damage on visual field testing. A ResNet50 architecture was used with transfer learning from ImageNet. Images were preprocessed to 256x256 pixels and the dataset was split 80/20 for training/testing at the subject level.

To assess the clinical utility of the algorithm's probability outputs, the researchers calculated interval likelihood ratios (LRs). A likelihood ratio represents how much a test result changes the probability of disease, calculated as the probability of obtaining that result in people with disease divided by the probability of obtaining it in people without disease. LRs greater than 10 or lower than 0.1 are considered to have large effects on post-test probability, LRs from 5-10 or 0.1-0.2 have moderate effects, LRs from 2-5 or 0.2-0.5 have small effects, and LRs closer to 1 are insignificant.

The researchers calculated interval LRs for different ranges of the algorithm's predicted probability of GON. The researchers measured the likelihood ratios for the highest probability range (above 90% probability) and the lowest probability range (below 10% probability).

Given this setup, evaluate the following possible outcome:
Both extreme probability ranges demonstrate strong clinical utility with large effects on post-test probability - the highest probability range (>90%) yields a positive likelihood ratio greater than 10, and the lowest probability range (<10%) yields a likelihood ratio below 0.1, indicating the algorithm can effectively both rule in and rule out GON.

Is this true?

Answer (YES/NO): YES